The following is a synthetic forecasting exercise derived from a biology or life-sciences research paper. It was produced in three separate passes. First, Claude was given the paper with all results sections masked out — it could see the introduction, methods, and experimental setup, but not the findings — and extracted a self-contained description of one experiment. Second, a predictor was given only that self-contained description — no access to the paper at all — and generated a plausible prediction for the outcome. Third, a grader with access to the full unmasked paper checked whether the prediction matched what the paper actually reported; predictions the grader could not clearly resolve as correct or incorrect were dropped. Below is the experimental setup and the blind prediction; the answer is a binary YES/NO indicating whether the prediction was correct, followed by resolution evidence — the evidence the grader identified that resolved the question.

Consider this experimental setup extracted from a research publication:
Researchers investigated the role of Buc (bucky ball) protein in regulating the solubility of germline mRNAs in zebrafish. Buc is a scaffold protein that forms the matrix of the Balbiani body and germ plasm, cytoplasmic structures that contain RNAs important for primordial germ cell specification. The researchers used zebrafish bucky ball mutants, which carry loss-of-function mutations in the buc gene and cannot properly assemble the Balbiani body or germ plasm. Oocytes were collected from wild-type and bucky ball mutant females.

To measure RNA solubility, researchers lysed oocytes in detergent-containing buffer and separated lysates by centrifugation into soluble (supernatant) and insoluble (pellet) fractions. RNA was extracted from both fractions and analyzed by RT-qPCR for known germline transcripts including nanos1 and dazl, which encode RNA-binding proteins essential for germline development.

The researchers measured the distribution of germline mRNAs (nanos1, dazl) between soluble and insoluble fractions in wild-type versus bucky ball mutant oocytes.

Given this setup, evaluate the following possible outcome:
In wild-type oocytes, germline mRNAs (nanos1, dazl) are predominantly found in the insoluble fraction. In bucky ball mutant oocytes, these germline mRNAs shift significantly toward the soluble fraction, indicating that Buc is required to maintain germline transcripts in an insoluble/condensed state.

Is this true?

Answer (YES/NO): YES